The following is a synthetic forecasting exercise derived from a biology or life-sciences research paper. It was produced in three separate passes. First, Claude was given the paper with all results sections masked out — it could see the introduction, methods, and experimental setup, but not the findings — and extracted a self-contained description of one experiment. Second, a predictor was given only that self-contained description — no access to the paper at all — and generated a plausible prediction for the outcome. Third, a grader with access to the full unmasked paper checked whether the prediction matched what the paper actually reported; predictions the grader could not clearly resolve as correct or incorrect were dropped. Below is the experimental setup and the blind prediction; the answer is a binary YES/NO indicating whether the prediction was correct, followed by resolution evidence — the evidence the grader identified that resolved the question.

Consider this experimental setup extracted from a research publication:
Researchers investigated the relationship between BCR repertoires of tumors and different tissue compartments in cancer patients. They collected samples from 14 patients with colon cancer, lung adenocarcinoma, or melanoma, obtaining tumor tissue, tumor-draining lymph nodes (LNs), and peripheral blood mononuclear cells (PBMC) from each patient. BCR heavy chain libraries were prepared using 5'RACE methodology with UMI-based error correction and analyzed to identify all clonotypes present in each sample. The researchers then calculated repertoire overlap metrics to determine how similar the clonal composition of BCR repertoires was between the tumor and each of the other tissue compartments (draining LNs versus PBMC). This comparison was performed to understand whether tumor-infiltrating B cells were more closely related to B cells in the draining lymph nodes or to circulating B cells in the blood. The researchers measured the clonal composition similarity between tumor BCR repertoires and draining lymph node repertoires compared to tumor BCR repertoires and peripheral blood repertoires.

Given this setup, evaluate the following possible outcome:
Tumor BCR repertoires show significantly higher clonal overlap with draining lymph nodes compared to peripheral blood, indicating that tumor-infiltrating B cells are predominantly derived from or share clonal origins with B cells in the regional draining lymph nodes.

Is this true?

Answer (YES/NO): YES